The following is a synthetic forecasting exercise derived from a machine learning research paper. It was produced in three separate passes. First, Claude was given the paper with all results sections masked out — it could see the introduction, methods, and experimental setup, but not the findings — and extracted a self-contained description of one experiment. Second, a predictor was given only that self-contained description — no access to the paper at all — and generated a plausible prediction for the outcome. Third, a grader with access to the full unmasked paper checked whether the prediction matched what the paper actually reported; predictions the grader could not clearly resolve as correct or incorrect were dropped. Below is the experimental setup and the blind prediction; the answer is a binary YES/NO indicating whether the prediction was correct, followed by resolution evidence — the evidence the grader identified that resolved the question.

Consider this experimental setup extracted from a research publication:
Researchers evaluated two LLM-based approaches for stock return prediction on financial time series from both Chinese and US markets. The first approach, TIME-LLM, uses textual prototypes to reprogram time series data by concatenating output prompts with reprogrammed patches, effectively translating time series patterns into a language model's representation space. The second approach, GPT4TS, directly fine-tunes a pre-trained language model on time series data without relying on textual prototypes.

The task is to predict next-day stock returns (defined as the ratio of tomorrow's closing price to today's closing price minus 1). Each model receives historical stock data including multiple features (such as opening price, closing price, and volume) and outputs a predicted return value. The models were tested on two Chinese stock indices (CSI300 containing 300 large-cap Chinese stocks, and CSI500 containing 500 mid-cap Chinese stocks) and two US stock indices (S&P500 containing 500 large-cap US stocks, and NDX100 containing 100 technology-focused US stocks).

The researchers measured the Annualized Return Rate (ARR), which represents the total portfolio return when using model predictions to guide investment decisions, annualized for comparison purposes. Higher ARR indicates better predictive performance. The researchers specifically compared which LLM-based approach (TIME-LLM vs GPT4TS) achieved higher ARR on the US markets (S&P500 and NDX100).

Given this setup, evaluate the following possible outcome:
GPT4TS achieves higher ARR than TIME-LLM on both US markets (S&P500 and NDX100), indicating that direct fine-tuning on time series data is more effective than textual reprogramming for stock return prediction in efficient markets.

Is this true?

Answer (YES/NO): YES